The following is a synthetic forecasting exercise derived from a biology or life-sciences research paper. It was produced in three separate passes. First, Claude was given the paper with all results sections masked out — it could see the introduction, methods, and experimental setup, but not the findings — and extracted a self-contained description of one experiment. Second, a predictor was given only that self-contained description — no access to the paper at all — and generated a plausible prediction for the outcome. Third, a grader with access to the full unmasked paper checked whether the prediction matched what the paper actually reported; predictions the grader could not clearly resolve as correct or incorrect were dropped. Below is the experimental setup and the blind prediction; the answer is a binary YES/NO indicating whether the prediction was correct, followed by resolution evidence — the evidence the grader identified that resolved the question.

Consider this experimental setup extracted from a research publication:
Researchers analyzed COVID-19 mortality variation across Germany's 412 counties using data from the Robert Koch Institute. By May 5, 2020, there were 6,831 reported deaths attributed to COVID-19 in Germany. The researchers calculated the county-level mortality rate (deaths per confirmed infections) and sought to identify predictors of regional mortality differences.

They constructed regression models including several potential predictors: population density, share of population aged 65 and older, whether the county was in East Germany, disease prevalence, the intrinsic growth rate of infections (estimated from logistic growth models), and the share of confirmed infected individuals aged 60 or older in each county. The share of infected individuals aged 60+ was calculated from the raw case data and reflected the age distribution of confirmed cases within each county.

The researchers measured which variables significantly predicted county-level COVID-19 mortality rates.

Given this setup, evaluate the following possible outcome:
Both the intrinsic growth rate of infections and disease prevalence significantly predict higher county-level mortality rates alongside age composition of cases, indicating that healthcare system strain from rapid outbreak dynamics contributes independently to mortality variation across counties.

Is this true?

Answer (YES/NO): NO